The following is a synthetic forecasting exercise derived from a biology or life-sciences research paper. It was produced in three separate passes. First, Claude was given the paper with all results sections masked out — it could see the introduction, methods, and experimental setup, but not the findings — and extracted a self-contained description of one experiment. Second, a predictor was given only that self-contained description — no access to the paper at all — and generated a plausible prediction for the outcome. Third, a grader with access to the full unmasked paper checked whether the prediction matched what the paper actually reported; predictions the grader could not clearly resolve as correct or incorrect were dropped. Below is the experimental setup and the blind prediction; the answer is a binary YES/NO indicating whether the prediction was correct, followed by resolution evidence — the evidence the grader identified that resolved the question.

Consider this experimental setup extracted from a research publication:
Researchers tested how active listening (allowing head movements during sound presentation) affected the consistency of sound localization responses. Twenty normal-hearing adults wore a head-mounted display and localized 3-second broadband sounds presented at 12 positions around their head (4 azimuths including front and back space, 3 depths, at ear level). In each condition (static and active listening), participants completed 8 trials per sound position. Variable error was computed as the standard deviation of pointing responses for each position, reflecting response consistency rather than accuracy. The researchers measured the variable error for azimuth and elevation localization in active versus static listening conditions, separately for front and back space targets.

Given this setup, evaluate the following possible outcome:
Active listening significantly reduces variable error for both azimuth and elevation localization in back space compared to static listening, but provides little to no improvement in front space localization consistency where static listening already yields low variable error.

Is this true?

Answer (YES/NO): NO